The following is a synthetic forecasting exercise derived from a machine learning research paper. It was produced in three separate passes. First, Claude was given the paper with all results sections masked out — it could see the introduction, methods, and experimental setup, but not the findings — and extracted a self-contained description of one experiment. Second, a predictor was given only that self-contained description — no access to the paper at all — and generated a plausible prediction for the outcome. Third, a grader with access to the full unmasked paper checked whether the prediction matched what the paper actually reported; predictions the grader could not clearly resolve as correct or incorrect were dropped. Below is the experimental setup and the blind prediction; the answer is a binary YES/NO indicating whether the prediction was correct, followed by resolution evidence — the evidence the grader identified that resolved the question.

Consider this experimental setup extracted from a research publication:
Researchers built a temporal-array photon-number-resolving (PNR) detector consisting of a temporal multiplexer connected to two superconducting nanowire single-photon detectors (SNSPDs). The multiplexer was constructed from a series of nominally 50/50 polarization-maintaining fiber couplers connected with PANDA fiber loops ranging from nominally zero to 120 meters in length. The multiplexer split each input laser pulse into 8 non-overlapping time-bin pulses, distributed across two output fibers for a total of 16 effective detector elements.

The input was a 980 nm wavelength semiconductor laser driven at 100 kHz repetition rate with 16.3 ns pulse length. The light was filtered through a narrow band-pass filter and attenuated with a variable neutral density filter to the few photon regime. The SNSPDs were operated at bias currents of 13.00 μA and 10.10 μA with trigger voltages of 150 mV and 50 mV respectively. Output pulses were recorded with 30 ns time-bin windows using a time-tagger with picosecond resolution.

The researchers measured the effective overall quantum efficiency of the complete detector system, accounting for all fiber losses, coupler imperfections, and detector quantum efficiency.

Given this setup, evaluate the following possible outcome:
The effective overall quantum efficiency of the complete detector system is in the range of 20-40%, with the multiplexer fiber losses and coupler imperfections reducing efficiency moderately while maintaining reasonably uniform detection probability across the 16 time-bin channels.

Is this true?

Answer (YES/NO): NO